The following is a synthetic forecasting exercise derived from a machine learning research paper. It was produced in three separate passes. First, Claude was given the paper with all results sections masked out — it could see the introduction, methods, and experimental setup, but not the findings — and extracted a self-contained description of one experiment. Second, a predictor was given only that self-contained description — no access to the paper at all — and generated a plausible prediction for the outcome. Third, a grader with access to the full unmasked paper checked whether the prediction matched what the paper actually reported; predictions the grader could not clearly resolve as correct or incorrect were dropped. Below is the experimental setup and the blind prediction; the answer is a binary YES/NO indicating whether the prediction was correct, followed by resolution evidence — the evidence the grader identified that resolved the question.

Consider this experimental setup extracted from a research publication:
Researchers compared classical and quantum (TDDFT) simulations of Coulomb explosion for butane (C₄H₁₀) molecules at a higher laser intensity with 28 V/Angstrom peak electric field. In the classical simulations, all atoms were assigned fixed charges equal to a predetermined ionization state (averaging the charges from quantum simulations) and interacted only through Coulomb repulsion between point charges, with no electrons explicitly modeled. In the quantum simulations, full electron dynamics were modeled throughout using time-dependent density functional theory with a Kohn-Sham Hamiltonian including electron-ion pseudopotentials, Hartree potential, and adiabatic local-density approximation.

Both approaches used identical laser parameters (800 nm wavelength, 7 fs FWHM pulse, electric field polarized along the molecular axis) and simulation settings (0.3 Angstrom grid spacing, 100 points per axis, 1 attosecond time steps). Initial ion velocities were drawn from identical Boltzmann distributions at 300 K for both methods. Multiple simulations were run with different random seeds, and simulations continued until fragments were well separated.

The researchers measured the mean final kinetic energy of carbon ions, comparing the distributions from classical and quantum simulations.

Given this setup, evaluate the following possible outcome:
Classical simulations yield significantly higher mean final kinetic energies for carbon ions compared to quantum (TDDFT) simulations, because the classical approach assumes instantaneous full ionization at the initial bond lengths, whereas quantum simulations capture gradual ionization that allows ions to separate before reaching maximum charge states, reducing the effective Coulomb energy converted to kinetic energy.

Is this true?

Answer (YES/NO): YES